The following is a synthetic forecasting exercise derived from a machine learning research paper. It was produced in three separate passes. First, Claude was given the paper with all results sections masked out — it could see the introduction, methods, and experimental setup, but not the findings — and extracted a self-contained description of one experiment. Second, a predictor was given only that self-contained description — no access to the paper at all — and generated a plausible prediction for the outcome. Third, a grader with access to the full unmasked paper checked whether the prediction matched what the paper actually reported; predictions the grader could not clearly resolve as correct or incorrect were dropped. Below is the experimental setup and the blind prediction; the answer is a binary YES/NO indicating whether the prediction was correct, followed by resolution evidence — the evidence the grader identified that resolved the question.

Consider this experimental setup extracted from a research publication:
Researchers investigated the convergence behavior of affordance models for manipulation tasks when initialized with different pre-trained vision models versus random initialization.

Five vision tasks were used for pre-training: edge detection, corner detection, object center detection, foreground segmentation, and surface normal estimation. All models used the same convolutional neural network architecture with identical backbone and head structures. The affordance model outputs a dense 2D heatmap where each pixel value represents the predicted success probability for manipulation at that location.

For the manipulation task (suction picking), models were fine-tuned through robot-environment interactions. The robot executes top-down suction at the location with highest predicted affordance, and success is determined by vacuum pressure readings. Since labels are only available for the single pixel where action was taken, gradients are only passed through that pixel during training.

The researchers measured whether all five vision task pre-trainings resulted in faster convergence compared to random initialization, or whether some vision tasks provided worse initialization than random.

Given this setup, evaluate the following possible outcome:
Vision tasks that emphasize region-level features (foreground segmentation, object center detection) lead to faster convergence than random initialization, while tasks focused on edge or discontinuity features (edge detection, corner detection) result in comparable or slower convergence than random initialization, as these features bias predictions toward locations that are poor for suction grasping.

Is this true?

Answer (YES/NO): NO